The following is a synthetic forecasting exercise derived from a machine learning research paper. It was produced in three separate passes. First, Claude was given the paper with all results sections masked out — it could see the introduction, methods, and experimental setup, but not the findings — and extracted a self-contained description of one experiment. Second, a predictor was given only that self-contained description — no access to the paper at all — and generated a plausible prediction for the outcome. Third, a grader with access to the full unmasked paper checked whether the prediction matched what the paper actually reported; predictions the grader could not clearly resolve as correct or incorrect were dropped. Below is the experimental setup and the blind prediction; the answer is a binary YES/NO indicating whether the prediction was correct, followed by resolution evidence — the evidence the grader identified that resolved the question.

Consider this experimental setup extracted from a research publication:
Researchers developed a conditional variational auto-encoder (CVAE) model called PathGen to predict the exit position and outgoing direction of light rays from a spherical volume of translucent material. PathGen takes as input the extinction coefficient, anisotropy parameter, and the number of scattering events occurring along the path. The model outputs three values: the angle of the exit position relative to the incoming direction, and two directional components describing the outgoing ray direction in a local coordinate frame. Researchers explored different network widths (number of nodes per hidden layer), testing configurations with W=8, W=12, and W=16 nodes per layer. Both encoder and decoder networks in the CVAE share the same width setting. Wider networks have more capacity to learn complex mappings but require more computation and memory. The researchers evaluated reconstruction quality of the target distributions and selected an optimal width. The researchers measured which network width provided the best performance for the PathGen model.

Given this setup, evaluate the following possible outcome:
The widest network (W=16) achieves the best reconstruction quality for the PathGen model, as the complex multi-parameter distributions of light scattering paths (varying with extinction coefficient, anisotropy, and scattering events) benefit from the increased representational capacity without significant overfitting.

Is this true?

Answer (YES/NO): YES